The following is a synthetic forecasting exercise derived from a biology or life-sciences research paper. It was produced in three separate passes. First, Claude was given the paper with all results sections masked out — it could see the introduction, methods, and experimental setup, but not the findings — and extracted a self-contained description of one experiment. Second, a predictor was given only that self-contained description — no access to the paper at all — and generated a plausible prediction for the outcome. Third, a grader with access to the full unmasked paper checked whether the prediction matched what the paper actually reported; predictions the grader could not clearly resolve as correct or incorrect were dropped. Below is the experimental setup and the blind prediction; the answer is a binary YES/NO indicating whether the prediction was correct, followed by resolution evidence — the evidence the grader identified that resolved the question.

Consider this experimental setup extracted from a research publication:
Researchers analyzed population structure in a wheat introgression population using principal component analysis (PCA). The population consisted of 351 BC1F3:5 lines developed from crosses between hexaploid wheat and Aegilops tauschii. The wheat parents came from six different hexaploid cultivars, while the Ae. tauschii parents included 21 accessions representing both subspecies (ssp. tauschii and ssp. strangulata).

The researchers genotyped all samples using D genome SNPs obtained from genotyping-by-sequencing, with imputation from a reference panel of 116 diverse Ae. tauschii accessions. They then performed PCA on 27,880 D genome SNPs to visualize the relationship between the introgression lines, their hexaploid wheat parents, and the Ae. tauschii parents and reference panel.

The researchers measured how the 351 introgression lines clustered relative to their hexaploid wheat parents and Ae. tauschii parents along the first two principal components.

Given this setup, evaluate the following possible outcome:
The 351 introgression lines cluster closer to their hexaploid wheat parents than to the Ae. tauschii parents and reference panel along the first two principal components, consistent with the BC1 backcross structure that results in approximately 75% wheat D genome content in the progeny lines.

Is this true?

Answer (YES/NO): YES